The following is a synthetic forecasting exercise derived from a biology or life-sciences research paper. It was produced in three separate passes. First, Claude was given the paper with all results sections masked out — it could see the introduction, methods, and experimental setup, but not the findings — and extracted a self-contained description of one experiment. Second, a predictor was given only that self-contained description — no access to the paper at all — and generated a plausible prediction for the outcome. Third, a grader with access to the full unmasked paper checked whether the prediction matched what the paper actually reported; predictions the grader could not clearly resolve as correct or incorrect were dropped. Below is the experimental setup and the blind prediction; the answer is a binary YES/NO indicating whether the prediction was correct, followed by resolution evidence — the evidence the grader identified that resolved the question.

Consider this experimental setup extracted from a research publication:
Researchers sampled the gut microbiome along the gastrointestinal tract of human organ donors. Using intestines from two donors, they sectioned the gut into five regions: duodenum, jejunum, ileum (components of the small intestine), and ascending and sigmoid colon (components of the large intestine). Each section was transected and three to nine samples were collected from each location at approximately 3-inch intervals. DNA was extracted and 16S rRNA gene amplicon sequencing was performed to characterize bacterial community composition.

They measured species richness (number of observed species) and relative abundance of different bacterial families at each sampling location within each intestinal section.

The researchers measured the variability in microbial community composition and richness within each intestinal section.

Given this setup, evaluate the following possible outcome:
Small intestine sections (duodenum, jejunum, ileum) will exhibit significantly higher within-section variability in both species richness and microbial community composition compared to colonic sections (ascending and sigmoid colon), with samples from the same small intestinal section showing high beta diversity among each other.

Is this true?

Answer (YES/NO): YES